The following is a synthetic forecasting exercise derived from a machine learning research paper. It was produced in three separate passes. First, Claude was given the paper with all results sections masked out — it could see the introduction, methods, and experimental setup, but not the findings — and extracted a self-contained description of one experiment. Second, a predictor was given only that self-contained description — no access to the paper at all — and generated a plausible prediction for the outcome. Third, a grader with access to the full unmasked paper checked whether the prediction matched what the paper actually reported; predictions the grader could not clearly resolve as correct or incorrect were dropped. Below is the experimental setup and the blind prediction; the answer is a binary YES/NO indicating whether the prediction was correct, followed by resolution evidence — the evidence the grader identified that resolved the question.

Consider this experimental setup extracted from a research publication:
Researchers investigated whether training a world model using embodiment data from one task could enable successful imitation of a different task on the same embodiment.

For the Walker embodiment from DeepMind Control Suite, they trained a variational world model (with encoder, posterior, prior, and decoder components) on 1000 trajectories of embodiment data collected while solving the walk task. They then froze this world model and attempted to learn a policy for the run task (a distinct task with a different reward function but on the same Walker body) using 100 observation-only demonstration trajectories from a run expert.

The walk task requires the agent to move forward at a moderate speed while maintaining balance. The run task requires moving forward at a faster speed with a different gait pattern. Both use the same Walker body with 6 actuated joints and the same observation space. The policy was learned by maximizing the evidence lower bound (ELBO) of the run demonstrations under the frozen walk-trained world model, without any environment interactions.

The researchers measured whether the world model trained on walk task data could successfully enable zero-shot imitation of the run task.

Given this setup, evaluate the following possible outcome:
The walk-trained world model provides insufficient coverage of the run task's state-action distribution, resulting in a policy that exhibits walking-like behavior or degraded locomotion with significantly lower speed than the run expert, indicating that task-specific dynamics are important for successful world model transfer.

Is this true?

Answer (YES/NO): NO